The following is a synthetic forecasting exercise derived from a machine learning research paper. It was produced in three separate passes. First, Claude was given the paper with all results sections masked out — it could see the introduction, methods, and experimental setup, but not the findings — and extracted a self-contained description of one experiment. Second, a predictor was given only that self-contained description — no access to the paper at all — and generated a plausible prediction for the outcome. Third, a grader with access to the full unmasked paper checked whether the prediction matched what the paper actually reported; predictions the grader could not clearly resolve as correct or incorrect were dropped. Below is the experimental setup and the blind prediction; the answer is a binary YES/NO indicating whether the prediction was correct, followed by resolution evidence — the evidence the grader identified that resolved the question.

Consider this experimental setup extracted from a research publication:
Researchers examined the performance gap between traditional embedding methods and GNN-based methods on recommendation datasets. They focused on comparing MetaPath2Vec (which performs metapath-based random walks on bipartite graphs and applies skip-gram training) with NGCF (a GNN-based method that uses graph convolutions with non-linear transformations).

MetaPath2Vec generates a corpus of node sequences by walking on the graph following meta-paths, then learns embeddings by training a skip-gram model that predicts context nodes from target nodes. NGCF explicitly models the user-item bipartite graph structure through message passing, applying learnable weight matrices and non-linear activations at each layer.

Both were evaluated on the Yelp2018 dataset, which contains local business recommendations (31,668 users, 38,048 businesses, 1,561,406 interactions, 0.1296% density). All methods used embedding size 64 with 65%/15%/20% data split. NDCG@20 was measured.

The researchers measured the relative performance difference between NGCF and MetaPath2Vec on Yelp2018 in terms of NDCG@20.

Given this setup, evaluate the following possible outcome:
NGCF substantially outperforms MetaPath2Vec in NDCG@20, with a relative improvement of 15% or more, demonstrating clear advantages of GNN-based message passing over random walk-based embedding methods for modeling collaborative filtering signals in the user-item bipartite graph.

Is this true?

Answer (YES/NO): YES